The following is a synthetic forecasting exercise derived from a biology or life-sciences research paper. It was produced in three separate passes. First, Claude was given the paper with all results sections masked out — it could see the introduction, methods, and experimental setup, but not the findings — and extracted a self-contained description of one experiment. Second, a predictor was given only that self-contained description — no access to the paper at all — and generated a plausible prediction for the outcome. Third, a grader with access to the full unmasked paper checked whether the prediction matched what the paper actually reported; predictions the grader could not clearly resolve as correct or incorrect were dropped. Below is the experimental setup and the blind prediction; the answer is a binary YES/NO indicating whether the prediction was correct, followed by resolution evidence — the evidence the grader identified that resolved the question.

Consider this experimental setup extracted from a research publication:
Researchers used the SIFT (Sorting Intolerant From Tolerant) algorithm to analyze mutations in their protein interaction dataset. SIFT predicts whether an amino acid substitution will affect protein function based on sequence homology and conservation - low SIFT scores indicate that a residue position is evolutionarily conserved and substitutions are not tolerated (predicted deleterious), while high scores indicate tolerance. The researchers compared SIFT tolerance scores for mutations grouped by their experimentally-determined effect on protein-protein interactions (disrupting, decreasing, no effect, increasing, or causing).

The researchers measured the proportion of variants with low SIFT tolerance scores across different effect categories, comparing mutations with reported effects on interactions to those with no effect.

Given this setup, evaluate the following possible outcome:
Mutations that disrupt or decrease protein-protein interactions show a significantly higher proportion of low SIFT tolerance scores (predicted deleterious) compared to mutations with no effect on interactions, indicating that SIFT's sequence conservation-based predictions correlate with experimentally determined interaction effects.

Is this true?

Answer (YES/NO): YES